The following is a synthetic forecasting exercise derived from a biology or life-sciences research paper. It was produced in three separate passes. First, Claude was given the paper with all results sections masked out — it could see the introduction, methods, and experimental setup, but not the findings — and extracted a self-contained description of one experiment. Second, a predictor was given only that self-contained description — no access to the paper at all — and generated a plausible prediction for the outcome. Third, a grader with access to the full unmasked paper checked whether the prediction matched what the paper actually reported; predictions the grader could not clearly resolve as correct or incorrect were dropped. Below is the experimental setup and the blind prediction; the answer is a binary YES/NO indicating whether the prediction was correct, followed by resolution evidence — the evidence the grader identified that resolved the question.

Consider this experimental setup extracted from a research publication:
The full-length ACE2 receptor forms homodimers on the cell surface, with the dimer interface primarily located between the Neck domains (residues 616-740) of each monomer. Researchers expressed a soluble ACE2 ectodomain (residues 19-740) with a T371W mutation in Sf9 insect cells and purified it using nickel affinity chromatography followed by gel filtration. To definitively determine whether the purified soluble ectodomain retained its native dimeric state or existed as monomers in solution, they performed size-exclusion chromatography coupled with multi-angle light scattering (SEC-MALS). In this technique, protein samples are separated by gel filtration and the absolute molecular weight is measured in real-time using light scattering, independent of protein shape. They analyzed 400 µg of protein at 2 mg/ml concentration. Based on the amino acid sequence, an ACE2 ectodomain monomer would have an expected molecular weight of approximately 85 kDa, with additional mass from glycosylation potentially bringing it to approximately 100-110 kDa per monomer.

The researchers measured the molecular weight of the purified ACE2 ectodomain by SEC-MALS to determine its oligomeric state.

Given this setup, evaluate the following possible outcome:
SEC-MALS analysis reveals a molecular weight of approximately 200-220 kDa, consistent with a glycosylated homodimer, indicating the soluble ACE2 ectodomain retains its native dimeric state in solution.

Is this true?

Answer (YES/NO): NO